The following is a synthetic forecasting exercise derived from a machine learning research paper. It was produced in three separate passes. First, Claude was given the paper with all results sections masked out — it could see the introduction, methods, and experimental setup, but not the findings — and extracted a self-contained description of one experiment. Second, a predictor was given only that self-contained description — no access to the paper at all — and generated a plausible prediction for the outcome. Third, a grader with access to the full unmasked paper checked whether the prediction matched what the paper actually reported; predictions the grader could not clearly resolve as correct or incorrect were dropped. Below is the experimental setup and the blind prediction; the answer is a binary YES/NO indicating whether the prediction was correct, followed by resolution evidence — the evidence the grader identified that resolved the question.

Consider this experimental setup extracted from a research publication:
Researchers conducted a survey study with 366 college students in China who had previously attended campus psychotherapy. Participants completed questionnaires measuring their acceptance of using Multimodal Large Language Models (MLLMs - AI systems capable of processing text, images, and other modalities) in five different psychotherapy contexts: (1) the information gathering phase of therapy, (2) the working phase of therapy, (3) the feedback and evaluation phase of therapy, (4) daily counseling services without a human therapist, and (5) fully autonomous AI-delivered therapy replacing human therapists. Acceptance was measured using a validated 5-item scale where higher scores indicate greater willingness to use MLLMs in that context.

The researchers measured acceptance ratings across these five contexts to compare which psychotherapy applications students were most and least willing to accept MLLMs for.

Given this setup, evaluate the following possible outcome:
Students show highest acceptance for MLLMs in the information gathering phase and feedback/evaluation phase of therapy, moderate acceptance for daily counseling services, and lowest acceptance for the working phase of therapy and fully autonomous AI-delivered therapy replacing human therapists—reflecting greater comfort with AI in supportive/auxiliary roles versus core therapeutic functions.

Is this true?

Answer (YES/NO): NO